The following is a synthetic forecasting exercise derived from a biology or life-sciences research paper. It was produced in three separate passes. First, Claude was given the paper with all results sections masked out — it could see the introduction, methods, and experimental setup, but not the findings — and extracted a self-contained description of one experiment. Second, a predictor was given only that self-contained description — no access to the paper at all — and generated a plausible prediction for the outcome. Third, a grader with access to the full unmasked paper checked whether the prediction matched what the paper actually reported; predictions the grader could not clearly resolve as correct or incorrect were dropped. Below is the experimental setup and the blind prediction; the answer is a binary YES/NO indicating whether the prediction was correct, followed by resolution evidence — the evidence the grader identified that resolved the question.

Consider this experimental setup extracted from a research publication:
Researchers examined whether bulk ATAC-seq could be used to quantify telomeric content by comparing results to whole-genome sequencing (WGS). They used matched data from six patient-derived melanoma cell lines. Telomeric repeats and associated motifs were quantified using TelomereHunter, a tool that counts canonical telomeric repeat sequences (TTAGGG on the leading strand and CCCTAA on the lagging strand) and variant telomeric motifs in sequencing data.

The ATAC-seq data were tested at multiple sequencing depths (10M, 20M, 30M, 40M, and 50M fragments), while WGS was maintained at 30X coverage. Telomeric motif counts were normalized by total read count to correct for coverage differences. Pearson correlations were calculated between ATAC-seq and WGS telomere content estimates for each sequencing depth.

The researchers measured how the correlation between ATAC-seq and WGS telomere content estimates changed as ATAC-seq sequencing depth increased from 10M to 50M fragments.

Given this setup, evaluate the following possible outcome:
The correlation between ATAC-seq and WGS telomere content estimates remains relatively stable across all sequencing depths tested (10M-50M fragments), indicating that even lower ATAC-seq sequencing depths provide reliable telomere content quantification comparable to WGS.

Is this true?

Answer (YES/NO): YES